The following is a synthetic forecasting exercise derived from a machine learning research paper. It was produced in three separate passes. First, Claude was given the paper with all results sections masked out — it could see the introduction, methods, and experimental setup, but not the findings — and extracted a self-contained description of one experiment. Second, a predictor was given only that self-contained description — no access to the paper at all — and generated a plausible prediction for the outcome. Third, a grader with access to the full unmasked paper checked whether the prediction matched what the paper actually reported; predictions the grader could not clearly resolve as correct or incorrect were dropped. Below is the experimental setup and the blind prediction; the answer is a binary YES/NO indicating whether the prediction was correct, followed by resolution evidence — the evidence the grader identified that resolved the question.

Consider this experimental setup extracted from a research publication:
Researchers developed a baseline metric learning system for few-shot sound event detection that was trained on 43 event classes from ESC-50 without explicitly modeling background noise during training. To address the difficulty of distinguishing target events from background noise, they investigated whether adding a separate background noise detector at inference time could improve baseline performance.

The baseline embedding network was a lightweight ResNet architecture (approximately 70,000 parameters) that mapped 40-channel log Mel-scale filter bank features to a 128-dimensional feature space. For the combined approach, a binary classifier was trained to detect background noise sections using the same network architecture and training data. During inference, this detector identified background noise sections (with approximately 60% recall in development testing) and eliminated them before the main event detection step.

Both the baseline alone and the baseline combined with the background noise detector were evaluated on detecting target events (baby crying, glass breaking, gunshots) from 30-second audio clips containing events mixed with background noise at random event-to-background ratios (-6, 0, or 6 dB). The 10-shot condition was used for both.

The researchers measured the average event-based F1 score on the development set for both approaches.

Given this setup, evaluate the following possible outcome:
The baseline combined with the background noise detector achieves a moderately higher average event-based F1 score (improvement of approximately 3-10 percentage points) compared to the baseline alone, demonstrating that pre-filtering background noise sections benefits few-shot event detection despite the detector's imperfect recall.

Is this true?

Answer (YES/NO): NO